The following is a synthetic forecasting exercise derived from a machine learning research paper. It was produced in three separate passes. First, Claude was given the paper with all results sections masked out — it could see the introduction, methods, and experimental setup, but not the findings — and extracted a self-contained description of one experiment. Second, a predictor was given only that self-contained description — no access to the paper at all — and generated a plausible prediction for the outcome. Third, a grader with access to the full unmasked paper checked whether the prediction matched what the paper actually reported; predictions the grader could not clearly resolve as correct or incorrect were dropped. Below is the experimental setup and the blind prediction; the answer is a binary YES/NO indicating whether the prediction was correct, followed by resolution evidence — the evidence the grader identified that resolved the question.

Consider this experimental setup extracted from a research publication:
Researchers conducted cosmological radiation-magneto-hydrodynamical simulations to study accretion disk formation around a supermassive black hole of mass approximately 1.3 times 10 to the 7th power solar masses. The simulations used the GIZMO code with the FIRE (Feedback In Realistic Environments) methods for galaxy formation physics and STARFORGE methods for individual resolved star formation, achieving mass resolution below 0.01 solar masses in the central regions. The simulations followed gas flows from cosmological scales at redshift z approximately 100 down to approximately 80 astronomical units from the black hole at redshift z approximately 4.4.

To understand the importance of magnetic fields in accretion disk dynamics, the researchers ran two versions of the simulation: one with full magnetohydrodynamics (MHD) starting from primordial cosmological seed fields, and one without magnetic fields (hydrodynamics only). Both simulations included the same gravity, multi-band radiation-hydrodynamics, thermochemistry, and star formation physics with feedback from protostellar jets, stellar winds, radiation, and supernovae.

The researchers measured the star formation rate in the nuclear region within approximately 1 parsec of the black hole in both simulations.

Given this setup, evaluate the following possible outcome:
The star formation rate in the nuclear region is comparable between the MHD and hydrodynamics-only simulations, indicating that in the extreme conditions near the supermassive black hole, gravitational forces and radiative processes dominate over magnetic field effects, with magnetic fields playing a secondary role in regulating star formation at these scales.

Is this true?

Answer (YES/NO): NO